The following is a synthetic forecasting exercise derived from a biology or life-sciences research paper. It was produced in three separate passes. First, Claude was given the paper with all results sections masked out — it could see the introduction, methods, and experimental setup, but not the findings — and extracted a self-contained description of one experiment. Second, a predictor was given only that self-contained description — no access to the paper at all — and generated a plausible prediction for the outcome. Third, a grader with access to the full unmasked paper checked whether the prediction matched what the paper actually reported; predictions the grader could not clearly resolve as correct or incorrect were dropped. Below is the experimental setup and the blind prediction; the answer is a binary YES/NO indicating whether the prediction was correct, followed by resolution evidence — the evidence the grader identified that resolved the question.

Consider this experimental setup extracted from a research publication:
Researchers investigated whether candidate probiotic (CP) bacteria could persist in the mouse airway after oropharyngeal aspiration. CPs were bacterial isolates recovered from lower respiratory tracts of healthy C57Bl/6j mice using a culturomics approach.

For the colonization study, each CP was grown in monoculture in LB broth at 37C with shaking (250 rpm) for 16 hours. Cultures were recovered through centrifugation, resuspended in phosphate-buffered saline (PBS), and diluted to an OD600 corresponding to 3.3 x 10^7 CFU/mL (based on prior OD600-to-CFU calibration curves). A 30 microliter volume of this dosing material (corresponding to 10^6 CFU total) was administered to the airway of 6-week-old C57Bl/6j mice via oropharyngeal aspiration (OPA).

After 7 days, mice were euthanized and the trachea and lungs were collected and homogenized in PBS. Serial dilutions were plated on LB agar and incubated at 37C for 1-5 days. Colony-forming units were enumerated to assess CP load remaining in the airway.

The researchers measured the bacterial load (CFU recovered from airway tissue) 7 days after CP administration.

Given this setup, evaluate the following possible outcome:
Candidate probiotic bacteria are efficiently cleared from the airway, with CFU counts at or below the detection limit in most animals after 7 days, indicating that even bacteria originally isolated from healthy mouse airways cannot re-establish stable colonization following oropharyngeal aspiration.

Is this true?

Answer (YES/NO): NO